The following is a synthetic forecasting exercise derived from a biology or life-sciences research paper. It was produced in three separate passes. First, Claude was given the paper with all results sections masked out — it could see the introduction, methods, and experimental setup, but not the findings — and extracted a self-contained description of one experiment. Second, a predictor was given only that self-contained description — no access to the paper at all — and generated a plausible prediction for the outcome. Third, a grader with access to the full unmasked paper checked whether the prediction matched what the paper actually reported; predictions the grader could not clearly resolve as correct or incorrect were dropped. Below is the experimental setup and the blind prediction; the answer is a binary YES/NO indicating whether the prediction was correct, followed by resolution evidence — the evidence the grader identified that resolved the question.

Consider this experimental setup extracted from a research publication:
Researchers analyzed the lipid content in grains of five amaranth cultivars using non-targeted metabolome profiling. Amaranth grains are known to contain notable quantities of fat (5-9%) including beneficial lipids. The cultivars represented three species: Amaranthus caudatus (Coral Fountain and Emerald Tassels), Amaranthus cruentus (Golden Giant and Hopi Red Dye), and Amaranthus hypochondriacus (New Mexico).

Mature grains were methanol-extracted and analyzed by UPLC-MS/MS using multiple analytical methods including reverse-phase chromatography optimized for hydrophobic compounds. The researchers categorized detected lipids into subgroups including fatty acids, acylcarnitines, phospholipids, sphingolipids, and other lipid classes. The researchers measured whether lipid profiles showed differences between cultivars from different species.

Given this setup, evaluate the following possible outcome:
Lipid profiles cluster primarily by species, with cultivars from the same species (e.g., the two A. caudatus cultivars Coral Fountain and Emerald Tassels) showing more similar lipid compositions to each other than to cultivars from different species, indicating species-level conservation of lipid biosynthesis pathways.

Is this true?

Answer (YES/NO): NO